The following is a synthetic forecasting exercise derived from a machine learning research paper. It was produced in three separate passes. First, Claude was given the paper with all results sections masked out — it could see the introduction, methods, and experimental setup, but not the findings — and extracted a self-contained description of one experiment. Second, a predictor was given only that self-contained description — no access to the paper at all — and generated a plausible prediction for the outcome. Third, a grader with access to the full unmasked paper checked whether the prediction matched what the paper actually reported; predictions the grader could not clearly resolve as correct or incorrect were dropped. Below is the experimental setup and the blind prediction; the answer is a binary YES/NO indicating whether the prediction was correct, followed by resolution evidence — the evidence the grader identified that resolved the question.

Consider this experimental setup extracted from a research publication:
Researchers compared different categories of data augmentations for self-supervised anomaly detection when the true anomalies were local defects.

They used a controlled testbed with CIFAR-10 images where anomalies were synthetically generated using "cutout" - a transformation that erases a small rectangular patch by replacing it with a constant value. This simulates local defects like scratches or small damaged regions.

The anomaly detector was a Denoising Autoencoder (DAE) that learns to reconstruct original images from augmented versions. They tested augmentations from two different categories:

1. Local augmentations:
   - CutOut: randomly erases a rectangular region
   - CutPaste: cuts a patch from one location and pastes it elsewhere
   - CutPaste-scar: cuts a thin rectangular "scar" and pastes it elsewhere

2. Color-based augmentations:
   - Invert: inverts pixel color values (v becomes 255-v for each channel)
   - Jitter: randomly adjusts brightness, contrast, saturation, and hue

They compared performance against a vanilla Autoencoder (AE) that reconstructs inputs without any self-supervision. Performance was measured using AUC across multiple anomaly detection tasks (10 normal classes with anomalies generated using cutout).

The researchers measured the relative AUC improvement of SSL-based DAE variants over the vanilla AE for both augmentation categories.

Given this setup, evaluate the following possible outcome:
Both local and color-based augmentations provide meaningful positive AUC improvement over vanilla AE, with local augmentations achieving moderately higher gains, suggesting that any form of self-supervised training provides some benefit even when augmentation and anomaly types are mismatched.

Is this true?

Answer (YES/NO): NO